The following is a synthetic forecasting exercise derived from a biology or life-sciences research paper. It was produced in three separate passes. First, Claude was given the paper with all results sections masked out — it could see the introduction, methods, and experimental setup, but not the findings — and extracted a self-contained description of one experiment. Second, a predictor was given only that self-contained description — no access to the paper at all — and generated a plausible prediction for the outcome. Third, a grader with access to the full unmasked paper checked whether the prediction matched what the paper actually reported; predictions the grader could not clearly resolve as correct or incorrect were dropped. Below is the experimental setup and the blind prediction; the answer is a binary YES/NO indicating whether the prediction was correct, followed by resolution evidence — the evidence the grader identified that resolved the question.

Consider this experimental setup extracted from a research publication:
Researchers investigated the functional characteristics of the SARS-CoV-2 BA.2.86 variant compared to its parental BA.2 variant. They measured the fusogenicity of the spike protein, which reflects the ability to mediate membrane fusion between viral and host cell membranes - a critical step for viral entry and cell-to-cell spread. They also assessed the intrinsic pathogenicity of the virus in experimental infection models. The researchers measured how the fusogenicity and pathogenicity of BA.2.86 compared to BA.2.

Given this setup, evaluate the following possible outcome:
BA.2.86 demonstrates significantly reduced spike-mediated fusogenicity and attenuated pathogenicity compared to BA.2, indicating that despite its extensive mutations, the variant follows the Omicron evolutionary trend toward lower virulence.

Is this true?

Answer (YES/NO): NO